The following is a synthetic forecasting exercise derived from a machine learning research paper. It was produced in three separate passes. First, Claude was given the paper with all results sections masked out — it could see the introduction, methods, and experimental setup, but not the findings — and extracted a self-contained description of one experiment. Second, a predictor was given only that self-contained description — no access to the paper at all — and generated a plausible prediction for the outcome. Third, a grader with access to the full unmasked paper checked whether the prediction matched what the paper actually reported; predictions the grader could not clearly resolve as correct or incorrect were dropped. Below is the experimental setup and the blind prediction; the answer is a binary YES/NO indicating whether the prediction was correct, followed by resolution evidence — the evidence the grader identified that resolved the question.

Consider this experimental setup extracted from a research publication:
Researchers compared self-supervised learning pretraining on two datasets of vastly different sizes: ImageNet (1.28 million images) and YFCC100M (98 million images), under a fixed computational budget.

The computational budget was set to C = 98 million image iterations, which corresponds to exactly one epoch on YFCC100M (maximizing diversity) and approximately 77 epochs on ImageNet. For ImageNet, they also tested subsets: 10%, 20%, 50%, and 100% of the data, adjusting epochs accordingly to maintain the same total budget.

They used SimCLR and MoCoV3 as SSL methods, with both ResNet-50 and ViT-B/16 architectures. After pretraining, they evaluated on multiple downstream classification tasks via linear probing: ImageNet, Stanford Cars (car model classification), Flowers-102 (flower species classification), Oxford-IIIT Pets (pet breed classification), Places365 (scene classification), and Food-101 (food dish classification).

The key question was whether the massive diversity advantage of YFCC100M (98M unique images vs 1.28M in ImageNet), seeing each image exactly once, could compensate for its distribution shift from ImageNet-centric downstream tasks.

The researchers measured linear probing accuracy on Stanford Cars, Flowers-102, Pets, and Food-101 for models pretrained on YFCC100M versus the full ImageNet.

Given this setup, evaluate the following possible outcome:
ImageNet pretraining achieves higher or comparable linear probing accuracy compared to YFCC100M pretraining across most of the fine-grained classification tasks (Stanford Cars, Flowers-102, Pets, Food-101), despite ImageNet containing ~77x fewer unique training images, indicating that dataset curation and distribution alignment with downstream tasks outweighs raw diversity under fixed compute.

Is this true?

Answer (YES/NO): YES